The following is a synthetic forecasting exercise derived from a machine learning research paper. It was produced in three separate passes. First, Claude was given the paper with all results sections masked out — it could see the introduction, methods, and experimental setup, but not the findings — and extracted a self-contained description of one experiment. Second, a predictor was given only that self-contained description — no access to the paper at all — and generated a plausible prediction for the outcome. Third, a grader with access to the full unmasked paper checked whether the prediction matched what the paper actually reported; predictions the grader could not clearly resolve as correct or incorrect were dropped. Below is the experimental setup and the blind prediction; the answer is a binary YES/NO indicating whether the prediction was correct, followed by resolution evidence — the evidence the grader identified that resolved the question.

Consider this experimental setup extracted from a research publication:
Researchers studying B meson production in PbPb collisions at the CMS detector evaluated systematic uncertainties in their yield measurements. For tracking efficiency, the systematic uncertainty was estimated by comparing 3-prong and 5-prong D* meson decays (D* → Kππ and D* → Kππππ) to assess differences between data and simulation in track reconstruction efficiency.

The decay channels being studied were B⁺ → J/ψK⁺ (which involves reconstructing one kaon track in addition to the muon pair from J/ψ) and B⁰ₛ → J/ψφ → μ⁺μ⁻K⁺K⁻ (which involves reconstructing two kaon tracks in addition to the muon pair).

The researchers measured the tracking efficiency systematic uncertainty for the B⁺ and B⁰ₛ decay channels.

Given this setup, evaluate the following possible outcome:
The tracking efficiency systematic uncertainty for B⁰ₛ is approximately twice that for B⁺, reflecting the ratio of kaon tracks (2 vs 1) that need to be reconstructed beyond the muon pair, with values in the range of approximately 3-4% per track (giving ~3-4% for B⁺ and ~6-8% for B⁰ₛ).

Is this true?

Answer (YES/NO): NO